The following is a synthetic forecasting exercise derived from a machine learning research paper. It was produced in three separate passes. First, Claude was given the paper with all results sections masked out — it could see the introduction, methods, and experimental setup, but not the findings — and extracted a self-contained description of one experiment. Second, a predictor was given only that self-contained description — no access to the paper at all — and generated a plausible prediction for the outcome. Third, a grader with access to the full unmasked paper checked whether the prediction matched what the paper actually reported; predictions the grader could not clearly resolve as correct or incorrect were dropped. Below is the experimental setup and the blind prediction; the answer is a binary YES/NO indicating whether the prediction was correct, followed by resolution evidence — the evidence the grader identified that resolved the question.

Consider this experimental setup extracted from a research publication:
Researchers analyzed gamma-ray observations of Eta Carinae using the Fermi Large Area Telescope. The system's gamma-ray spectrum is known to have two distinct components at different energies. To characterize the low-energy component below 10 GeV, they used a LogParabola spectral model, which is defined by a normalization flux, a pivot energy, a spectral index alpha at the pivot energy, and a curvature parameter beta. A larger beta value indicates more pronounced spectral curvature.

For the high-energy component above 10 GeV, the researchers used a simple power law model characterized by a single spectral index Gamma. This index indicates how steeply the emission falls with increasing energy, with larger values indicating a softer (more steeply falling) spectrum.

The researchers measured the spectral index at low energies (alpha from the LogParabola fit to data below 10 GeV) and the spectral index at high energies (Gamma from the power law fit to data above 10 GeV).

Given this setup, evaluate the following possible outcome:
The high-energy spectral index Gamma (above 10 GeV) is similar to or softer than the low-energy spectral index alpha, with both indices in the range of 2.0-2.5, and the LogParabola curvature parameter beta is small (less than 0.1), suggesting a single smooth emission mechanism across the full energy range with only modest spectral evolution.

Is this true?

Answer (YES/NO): NO